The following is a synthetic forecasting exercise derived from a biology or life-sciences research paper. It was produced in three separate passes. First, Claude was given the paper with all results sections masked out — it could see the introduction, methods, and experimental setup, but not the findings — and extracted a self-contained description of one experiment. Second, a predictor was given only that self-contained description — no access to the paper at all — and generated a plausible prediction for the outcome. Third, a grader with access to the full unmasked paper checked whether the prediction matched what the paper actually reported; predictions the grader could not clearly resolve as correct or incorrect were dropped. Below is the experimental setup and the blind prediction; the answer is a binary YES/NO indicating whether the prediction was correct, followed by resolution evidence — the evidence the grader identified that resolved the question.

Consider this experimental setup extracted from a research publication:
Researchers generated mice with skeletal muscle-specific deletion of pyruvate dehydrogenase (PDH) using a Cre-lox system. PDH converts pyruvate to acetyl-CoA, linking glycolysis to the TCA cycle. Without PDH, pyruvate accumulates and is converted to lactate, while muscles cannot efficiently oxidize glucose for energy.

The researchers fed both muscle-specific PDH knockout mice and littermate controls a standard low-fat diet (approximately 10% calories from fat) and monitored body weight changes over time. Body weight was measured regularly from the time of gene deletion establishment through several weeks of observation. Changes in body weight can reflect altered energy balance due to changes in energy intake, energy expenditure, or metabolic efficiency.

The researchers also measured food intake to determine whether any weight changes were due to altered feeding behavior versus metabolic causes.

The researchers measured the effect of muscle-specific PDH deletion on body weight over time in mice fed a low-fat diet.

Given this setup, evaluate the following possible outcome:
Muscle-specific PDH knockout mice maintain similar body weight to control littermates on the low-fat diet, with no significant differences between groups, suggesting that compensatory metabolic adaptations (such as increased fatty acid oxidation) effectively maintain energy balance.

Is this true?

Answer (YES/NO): NO